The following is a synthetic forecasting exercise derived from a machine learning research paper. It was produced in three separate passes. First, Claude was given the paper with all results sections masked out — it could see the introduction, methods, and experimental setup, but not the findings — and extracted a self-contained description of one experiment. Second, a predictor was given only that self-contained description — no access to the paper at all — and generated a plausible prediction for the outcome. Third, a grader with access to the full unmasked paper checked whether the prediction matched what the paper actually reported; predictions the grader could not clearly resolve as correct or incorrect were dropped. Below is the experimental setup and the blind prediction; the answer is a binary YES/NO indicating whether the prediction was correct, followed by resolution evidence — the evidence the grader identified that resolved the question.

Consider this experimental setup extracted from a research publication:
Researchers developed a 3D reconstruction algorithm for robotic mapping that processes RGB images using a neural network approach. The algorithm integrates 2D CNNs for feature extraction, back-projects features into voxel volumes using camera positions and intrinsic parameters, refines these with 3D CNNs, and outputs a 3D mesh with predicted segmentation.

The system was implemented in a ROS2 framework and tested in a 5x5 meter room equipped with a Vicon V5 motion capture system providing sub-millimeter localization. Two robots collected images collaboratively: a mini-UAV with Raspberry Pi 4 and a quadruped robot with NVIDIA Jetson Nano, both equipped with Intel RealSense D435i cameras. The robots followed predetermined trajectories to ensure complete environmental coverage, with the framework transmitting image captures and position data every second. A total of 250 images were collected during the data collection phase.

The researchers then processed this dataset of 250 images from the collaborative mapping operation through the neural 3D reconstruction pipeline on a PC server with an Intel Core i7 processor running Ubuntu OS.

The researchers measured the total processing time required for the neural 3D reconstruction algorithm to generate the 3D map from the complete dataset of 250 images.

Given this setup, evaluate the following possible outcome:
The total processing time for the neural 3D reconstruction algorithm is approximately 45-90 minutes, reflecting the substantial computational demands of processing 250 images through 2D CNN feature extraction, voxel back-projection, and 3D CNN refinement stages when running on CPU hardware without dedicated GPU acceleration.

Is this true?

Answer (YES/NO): NO